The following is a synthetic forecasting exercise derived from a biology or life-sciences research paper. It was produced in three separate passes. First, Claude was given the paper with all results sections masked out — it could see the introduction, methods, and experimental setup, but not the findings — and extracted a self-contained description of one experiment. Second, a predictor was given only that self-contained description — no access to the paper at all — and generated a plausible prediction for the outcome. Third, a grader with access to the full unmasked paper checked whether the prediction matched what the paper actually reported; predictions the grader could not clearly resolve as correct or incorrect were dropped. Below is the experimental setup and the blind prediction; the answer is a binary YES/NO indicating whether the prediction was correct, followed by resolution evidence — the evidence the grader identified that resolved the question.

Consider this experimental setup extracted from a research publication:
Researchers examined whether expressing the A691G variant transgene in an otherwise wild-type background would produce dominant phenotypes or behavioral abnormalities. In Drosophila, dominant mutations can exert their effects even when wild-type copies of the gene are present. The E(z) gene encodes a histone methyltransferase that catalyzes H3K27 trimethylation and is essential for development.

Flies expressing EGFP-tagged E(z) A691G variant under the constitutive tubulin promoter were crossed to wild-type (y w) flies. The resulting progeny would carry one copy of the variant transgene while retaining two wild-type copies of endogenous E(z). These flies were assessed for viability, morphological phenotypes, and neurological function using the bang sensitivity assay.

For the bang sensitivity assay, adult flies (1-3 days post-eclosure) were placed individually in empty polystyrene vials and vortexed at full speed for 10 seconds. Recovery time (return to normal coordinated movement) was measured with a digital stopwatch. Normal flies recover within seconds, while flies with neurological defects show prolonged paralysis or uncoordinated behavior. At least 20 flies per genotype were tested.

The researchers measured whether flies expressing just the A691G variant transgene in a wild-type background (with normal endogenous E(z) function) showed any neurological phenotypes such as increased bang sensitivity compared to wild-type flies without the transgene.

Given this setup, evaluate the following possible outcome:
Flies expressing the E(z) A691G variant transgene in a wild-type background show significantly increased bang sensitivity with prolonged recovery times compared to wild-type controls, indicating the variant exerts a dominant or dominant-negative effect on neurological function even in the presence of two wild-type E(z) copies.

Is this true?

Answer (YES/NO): NO